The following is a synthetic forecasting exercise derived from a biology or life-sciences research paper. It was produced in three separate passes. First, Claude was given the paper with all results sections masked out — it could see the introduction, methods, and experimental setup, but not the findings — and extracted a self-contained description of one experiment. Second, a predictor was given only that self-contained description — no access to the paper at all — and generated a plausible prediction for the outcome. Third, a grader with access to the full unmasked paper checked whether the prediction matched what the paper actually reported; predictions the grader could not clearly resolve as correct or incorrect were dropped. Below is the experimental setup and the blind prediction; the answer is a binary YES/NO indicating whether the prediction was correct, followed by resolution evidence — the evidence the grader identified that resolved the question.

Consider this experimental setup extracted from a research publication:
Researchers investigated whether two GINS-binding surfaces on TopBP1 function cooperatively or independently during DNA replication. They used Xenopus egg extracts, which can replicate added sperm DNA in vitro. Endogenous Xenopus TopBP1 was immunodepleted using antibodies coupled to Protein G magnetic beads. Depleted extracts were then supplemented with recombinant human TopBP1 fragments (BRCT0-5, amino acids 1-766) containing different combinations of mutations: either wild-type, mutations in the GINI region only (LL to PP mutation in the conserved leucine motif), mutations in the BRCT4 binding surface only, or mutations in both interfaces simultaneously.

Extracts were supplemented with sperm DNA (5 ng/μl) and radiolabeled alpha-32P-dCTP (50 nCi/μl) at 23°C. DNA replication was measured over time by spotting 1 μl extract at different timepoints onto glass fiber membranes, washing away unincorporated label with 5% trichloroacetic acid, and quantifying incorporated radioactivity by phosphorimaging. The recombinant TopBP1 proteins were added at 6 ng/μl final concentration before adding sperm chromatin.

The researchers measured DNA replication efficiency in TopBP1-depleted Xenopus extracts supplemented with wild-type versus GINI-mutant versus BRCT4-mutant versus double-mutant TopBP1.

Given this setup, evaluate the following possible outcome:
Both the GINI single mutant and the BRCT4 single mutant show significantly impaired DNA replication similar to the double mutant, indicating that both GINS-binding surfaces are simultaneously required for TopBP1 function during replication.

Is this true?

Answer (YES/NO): NO